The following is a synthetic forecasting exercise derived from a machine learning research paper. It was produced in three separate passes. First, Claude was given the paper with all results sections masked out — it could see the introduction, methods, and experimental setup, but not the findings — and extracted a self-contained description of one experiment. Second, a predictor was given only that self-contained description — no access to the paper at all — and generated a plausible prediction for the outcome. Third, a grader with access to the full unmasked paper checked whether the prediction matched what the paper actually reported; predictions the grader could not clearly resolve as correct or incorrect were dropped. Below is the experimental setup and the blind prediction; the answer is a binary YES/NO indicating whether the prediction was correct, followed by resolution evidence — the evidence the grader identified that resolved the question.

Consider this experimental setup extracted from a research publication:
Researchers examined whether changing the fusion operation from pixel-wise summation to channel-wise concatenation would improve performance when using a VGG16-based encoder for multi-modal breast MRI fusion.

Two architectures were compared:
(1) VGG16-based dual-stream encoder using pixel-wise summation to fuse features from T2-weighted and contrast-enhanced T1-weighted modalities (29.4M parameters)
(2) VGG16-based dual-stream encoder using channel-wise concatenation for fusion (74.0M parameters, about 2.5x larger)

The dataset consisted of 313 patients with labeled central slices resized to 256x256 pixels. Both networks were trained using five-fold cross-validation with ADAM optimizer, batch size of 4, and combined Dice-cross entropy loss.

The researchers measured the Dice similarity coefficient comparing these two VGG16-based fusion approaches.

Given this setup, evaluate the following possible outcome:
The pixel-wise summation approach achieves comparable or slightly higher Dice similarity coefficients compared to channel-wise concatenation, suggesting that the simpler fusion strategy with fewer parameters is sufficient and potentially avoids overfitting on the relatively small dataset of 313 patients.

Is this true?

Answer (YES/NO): NO